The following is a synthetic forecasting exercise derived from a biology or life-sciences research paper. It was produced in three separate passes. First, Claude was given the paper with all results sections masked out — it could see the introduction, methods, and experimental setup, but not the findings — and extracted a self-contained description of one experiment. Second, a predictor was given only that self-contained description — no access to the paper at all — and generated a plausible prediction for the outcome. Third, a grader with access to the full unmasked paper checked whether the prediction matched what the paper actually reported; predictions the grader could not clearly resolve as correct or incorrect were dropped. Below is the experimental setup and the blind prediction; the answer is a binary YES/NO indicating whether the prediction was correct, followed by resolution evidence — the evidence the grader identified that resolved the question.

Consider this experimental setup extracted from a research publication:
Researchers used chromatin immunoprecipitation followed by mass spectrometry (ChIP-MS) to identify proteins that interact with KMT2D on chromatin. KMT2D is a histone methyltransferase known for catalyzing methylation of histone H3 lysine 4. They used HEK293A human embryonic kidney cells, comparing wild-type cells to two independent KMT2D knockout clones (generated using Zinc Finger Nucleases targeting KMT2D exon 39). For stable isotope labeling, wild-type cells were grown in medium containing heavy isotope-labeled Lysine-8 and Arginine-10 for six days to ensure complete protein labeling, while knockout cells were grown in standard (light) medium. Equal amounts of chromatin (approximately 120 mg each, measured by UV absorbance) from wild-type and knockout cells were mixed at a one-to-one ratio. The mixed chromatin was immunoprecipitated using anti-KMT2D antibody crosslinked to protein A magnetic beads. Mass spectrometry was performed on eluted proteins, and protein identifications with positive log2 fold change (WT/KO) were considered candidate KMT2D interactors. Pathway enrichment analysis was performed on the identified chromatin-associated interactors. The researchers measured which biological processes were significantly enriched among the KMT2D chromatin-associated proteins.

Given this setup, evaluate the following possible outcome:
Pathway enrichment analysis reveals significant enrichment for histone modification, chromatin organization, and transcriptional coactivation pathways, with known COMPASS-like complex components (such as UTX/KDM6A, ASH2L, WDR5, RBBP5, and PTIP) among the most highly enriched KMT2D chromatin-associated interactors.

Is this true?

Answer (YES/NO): NO